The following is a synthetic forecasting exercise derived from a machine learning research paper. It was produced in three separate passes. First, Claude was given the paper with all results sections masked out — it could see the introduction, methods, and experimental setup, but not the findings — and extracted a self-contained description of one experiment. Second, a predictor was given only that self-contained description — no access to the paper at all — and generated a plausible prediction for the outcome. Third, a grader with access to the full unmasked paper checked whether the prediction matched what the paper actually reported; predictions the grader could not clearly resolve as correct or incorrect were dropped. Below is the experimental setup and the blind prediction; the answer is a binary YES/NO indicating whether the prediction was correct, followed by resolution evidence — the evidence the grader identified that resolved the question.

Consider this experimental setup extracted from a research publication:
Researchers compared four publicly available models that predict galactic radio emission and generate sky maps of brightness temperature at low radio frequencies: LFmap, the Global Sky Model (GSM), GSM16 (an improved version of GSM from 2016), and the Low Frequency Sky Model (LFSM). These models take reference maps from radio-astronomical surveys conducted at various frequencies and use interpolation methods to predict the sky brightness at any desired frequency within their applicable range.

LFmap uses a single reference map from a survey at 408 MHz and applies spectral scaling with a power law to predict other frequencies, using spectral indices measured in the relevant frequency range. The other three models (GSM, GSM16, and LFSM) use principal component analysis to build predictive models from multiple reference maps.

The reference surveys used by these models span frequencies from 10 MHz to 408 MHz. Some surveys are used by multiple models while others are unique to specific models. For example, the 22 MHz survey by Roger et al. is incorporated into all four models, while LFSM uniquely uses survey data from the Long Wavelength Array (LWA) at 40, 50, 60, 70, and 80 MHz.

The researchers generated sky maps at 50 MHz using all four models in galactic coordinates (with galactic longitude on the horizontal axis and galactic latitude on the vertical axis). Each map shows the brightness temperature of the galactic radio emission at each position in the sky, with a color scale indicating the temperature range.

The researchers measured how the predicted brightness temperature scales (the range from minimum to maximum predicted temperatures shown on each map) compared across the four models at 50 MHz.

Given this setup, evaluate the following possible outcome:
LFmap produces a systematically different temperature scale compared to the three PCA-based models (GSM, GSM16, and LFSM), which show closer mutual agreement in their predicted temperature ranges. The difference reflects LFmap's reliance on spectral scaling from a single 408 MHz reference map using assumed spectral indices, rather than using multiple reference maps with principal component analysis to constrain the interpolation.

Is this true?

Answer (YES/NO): NO